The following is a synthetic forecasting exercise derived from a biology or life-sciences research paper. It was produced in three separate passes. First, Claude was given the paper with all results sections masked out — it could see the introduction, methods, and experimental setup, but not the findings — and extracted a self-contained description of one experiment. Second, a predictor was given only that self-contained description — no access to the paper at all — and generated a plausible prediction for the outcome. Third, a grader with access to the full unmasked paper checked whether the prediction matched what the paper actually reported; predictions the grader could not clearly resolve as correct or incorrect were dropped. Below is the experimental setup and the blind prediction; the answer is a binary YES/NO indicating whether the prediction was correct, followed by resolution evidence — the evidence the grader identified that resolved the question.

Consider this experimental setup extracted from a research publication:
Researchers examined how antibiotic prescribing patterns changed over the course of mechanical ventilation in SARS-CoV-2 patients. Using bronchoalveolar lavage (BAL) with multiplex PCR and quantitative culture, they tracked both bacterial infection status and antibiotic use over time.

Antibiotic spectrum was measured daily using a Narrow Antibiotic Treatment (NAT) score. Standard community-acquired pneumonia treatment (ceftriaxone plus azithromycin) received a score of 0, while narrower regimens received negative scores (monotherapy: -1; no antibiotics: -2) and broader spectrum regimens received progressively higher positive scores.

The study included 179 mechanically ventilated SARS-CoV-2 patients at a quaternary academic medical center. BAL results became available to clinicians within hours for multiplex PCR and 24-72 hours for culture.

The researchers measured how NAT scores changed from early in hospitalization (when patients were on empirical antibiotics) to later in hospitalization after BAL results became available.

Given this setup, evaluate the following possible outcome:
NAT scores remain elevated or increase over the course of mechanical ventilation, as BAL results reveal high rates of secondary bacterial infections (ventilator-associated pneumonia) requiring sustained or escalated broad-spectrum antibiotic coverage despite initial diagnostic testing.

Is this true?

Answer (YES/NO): NO